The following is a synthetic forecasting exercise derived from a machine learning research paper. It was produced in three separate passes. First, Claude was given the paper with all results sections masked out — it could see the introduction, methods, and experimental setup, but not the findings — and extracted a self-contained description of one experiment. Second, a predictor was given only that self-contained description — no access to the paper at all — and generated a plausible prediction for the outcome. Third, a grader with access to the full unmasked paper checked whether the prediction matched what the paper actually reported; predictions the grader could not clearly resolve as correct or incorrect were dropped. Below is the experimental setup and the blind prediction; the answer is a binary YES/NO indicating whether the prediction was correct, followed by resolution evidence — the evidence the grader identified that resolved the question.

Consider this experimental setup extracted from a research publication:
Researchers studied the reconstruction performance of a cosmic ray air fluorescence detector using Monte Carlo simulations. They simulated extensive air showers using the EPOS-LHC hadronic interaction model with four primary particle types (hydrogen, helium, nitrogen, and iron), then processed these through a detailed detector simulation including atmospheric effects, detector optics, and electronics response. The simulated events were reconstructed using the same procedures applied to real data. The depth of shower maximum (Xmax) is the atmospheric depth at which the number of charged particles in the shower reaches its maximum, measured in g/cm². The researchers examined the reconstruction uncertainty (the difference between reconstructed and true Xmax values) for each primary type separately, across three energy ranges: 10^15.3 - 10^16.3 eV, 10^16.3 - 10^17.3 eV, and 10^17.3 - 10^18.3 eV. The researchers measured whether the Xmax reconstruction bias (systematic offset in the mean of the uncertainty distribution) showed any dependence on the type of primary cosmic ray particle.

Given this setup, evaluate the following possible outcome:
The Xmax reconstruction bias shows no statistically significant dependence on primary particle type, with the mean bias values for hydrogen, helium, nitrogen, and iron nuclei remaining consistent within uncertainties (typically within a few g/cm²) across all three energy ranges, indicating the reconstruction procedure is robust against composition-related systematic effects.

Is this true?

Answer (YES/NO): NO